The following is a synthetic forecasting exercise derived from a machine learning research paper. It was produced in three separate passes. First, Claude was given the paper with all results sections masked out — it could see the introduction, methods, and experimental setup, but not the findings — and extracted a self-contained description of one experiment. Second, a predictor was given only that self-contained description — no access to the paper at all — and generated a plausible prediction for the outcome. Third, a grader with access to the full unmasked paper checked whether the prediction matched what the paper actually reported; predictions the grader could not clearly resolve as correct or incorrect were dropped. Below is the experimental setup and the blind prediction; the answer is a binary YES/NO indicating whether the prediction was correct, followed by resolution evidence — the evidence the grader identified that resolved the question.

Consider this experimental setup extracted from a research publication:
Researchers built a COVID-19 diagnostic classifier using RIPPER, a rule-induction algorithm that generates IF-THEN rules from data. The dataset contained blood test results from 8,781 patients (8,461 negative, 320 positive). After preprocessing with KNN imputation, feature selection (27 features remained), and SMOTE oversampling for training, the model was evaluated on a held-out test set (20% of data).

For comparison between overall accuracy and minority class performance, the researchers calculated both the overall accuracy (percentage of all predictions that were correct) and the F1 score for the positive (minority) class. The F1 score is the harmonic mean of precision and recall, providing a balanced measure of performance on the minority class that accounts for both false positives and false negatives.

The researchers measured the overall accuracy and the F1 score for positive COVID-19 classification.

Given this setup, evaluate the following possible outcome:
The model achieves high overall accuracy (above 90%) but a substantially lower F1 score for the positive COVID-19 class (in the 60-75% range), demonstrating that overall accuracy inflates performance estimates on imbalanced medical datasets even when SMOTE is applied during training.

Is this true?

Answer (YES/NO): YES